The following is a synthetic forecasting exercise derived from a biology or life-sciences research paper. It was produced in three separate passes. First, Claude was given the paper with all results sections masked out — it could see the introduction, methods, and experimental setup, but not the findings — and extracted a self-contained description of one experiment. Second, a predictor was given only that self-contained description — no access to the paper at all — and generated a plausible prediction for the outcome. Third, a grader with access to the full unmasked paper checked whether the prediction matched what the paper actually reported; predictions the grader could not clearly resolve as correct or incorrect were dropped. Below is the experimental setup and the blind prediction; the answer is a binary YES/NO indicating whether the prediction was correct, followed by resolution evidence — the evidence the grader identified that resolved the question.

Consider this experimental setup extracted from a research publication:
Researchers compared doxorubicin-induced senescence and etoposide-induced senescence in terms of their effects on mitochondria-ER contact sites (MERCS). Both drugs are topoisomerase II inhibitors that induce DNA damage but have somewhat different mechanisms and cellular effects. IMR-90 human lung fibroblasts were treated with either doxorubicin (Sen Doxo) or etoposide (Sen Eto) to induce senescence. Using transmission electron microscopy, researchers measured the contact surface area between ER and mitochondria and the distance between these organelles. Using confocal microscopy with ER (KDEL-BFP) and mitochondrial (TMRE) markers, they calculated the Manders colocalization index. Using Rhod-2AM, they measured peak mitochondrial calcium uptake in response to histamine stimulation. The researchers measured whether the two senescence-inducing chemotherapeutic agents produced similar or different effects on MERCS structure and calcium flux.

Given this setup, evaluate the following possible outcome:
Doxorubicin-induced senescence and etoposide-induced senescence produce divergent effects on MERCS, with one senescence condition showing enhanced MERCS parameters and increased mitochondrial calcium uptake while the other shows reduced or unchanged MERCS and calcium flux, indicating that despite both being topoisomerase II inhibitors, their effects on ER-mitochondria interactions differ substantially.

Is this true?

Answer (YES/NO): NO